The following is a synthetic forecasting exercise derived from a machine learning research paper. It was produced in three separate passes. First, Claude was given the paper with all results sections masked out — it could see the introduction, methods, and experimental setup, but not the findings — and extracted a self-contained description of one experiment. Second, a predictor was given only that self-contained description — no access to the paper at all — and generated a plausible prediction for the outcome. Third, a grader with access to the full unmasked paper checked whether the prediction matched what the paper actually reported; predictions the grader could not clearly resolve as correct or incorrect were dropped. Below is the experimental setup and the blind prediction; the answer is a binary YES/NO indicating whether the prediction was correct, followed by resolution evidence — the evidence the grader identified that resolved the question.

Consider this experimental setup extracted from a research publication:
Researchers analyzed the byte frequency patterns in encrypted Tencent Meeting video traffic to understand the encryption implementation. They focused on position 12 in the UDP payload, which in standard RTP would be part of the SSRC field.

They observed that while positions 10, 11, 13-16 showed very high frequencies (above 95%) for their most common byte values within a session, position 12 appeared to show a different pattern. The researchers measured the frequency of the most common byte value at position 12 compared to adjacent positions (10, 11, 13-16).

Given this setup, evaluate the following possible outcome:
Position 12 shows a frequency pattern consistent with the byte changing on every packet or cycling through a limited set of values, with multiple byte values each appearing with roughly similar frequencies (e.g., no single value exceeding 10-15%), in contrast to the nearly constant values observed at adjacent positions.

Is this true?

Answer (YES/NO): NO